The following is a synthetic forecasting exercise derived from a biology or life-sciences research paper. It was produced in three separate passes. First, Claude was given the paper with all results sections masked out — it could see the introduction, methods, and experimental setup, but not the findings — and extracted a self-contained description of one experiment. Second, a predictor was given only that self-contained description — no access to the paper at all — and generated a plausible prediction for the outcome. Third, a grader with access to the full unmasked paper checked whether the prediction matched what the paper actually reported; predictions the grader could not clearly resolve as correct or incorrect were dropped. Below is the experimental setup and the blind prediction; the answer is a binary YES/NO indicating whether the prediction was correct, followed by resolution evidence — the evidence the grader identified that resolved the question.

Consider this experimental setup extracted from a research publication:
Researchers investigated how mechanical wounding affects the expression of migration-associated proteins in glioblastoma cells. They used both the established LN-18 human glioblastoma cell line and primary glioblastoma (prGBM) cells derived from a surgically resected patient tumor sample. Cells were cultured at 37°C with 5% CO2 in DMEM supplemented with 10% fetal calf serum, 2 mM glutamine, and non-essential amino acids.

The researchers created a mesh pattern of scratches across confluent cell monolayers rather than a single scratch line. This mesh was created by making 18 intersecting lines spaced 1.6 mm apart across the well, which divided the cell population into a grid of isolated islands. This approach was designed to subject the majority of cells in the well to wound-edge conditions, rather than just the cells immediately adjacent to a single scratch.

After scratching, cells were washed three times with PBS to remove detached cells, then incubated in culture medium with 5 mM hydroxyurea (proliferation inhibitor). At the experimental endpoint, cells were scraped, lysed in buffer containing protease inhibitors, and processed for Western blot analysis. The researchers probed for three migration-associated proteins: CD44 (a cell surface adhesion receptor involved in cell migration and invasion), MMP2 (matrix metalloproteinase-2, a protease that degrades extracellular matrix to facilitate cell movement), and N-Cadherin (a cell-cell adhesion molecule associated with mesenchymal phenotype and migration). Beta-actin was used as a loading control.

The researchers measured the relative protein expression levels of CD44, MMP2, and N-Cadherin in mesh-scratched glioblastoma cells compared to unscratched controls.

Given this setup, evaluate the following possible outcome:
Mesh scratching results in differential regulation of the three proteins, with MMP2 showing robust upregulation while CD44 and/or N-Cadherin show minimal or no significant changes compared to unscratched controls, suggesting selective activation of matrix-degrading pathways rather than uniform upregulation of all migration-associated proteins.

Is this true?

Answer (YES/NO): NO